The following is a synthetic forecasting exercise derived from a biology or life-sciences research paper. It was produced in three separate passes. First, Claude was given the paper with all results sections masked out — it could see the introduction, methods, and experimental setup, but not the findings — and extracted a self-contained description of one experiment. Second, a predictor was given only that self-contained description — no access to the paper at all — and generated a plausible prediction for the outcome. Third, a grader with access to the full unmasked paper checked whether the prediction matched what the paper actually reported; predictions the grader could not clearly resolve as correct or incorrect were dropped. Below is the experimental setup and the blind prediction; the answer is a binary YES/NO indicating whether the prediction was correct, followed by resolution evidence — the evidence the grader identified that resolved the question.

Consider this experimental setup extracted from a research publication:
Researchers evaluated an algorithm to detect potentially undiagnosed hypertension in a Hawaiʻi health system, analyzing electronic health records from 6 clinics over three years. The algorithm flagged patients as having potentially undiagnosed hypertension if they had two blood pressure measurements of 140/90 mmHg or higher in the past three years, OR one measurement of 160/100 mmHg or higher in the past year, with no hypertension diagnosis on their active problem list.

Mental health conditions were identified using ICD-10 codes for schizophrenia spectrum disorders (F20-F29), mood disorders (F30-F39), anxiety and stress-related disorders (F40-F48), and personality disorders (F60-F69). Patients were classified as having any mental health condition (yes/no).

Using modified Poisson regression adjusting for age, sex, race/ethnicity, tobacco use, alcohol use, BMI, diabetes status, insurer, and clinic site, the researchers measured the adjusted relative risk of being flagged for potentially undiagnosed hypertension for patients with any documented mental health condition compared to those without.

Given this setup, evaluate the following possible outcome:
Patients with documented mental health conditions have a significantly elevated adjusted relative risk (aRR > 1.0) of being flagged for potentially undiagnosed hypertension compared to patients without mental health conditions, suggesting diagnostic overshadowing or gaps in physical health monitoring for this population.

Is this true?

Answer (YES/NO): NO